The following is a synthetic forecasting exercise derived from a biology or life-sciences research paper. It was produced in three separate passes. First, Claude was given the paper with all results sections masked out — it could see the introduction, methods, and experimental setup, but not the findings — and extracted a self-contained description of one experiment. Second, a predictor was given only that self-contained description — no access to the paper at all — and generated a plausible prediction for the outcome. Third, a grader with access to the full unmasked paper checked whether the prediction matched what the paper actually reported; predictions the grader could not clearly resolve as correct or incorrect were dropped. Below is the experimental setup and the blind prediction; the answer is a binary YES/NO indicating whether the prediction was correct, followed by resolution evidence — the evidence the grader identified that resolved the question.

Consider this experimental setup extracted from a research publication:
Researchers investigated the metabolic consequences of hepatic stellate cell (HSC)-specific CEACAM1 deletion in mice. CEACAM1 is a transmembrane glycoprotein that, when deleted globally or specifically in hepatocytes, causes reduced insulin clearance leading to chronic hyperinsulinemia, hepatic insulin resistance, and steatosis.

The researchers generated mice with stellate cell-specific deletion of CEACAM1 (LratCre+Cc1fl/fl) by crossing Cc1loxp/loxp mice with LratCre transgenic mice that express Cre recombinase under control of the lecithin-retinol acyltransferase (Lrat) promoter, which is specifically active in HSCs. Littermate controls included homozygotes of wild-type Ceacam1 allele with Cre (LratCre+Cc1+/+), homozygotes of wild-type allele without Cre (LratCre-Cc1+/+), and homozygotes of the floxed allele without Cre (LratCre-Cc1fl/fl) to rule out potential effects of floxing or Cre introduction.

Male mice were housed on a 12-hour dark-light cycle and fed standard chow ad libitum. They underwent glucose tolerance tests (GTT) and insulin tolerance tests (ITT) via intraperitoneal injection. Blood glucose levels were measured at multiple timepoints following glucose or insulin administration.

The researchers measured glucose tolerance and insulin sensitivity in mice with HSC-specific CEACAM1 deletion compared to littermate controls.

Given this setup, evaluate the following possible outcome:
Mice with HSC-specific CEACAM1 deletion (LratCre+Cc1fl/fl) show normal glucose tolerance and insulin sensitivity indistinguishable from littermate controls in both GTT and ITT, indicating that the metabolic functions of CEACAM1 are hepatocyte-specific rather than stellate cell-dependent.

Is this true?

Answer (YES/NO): YES